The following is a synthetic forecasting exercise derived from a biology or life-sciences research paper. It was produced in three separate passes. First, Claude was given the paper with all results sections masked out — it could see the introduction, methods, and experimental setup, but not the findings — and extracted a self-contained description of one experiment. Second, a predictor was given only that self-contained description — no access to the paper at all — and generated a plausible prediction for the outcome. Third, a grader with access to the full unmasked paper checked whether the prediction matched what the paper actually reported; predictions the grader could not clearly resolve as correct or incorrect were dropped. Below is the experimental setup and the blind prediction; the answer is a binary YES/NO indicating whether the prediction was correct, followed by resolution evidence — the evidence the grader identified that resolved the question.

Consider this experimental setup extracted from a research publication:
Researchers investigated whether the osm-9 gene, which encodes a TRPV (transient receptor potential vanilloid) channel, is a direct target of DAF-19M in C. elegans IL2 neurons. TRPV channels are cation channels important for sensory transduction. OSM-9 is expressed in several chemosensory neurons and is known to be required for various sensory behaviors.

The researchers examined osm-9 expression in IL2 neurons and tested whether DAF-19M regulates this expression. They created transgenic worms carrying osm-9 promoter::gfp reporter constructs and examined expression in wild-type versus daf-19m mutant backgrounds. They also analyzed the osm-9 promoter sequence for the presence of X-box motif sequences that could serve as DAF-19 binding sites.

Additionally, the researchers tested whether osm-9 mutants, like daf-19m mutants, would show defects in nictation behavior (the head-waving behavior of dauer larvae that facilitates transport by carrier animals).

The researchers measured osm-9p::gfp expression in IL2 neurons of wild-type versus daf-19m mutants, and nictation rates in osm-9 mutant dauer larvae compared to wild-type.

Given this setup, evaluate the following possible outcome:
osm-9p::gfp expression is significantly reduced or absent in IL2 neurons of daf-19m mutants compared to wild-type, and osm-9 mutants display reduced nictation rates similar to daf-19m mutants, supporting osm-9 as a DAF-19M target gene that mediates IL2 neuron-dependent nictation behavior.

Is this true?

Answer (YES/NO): YES